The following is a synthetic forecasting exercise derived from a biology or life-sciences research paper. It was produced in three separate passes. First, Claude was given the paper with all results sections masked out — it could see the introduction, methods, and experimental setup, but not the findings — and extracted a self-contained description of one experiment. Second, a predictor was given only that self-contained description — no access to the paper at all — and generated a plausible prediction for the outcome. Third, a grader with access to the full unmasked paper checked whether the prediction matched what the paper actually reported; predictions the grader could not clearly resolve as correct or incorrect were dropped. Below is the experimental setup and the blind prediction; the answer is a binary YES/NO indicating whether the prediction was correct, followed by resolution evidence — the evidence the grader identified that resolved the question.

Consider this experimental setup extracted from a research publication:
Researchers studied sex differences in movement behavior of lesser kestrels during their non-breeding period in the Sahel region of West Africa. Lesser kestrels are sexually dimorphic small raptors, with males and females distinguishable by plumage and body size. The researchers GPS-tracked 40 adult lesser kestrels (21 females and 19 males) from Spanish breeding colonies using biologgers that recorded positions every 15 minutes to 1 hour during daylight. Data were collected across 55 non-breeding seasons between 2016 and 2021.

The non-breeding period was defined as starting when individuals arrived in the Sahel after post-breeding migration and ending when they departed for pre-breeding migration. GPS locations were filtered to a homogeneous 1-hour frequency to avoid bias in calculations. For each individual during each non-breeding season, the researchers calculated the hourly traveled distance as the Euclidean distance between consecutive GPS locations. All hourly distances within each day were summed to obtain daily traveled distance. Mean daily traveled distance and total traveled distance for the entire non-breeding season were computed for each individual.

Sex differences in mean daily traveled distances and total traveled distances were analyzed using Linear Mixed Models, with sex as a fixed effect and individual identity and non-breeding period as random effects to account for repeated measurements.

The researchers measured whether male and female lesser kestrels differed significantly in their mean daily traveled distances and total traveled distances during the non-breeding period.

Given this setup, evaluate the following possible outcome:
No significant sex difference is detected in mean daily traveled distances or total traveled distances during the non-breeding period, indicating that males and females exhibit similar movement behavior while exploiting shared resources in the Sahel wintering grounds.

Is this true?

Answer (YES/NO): YES